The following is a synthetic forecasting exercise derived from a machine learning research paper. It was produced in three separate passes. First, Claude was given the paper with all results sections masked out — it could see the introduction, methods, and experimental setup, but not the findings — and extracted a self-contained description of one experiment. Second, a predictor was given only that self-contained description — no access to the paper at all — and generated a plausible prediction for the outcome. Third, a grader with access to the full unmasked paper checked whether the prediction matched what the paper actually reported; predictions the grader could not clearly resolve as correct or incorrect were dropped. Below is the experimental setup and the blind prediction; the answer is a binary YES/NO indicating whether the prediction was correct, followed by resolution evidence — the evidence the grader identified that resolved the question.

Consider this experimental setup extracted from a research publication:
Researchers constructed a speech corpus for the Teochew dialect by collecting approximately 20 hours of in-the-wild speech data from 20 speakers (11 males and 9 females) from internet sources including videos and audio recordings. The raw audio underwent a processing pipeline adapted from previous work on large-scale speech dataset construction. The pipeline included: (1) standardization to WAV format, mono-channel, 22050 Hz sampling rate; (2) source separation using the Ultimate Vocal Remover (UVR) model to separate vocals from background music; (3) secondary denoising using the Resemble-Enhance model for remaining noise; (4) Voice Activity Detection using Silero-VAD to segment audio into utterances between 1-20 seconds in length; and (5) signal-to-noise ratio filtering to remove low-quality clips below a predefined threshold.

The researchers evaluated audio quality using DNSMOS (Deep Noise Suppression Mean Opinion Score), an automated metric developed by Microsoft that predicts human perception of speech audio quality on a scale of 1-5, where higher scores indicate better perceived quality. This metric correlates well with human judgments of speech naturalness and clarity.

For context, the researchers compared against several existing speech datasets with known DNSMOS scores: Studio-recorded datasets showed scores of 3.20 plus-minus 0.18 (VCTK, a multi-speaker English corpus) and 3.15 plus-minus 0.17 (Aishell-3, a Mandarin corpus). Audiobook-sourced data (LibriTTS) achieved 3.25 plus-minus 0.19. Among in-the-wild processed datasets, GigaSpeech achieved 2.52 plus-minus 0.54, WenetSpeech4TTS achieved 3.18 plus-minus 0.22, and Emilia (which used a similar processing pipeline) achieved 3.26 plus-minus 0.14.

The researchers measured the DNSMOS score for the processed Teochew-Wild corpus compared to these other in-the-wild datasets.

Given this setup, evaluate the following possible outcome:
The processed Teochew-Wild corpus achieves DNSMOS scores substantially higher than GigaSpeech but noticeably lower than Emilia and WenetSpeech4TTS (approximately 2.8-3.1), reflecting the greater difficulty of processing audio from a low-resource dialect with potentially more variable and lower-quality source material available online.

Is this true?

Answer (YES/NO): NO